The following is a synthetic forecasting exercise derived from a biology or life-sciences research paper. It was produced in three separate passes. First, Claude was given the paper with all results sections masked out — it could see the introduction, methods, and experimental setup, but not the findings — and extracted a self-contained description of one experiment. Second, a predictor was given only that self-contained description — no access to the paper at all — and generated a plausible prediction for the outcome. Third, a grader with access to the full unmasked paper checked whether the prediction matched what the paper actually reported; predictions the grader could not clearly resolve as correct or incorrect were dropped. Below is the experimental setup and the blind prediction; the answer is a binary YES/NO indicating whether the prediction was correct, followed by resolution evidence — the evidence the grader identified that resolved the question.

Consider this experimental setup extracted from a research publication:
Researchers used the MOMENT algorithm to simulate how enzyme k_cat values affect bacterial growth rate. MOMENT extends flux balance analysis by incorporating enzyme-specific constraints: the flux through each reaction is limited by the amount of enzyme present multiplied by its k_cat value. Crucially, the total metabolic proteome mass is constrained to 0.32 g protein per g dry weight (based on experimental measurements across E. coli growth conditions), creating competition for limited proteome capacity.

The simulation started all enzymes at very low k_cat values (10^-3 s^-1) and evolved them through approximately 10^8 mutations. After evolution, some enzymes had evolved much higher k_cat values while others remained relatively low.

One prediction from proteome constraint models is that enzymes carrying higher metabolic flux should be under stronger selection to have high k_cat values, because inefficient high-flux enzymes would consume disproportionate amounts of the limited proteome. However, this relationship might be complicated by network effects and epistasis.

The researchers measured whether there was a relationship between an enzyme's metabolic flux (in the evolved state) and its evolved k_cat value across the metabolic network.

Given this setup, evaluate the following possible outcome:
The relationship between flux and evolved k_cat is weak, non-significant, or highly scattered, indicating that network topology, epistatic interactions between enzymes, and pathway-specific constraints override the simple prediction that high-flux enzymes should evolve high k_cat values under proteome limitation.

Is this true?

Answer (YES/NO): NO